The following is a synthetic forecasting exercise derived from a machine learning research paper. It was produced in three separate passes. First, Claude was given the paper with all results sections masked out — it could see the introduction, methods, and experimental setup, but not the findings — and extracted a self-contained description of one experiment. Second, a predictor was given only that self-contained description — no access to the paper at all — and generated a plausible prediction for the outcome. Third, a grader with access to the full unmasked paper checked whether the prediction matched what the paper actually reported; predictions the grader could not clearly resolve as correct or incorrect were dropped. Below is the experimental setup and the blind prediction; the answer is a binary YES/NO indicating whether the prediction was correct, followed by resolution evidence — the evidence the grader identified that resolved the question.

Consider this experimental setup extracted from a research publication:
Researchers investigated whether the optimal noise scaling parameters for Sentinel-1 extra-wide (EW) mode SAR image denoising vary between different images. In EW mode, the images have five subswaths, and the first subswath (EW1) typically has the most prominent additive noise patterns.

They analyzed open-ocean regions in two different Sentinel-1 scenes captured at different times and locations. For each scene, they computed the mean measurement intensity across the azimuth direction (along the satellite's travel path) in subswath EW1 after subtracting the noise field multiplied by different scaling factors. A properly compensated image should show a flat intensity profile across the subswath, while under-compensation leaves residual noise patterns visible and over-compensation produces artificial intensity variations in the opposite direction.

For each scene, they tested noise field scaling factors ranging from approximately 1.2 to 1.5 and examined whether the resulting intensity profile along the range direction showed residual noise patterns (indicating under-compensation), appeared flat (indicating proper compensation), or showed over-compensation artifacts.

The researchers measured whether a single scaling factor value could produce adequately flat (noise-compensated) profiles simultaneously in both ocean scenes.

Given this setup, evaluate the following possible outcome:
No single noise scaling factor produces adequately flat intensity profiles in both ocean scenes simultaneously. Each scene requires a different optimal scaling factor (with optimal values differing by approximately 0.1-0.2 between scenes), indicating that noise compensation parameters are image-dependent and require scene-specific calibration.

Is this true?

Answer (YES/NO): YES